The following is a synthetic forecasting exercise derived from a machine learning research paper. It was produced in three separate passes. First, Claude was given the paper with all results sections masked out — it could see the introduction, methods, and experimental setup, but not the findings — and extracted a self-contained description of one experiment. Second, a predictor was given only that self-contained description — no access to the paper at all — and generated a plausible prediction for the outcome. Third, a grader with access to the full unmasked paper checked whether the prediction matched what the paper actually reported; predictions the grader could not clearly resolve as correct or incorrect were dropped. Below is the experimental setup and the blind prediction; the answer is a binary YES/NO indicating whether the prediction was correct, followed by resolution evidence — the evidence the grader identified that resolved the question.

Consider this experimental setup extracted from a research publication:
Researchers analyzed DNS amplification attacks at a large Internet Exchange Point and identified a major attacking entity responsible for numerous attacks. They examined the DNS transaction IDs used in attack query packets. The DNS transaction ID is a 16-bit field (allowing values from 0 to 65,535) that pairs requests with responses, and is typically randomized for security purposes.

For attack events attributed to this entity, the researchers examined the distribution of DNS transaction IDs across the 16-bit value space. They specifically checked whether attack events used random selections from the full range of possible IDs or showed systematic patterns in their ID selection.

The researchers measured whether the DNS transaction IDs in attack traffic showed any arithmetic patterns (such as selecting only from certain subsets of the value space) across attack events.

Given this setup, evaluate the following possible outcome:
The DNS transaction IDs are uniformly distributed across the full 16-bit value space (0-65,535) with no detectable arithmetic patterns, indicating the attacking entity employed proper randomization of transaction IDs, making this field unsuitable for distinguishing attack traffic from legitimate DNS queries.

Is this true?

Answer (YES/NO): NO